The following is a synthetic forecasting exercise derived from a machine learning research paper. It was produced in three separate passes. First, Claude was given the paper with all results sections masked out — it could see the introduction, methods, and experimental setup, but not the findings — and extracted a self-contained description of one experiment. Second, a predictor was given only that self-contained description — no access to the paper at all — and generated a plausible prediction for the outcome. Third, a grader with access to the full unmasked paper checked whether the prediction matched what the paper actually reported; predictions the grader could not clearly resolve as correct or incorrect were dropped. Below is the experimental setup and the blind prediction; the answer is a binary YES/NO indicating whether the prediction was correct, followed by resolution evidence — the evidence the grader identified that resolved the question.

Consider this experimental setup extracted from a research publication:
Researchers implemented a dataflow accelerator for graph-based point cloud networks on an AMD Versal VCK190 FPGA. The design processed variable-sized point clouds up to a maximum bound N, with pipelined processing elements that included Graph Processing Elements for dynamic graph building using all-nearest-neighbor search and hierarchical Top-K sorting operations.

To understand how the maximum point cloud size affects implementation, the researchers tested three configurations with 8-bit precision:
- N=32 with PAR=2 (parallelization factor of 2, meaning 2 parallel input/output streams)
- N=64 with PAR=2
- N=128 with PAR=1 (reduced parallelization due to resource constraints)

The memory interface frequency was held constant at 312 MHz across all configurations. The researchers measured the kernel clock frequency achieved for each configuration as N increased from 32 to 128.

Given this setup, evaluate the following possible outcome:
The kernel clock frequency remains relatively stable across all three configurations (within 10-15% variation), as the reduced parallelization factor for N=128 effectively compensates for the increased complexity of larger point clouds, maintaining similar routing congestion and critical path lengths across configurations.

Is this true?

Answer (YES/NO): NO